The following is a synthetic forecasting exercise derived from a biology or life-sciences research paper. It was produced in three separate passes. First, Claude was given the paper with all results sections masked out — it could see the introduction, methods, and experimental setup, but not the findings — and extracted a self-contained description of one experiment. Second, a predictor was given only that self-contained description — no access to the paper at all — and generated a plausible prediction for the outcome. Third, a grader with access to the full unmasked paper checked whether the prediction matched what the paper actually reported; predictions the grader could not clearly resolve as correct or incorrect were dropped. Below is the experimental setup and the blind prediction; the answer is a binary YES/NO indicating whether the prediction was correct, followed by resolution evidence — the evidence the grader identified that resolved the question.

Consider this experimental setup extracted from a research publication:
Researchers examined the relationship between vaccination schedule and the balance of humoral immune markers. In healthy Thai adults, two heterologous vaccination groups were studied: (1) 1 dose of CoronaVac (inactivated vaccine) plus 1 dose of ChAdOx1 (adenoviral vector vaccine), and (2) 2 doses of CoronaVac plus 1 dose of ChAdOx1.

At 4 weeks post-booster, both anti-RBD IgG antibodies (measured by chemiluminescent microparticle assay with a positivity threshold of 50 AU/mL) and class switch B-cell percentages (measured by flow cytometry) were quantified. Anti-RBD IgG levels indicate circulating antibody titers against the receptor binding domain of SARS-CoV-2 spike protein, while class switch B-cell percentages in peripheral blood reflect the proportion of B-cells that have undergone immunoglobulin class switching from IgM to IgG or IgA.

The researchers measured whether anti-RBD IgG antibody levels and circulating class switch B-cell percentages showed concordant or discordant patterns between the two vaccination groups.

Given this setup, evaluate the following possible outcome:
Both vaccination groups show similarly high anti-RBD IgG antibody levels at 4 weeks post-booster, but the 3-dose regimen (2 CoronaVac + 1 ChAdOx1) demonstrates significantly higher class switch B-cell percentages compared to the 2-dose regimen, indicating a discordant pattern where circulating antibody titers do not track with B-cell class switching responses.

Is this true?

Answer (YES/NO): NO